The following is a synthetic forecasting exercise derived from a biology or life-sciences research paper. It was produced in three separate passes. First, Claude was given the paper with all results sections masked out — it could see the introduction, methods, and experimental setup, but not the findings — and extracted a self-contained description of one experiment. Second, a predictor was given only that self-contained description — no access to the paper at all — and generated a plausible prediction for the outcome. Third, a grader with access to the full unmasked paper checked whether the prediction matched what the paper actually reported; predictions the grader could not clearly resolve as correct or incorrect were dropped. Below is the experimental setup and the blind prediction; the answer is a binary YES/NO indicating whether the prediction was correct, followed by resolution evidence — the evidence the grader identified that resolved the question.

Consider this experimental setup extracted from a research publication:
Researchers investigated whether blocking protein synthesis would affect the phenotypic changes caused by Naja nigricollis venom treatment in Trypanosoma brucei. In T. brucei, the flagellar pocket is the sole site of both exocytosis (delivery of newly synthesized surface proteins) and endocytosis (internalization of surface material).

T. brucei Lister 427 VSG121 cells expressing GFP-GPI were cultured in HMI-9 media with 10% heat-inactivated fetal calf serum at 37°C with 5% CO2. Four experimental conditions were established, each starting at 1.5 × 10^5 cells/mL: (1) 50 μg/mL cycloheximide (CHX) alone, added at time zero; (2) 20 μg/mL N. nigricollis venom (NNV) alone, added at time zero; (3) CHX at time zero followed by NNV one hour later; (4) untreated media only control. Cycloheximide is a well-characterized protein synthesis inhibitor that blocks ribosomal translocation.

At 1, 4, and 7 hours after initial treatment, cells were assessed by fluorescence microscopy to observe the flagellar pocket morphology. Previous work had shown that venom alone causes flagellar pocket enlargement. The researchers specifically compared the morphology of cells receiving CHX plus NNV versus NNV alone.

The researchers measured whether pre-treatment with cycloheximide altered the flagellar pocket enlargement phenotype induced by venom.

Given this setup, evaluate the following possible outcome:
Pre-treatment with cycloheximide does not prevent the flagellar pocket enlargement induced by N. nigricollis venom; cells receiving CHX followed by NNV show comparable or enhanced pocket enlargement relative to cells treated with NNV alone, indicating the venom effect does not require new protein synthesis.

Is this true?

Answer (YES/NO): NO